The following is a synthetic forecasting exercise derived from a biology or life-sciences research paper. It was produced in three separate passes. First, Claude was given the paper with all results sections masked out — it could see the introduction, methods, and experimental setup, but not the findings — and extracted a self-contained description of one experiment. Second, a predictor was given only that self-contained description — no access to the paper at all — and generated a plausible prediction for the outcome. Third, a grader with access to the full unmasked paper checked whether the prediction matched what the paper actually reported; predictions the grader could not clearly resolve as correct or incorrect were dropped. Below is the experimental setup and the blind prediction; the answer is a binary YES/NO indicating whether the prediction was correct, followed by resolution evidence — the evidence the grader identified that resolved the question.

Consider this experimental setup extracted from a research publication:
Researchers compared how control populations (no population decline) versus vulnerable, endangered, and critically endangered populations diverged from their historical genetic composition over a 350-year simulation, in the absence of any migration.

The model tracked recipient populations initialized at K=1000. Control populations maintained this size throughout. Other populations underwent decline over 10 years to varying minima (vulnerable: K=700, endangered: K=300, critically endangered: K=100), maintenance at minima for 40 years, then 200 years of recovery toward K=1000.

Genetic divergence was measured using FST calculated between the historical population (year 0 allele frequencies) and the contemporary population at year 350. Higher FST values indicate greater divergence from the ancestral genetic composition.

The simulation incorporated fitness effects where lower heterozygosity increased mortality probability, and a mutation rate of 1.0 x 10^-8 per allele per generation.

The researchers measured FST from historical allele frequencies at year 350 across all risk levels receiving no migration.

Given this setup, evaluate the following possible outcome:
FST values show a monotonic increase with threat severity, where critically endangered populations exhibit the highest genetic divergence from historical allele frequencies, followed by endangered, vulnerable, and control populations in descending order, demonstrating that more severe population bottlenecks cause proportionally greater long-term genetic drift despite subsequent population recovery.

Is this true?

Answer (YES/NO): YES